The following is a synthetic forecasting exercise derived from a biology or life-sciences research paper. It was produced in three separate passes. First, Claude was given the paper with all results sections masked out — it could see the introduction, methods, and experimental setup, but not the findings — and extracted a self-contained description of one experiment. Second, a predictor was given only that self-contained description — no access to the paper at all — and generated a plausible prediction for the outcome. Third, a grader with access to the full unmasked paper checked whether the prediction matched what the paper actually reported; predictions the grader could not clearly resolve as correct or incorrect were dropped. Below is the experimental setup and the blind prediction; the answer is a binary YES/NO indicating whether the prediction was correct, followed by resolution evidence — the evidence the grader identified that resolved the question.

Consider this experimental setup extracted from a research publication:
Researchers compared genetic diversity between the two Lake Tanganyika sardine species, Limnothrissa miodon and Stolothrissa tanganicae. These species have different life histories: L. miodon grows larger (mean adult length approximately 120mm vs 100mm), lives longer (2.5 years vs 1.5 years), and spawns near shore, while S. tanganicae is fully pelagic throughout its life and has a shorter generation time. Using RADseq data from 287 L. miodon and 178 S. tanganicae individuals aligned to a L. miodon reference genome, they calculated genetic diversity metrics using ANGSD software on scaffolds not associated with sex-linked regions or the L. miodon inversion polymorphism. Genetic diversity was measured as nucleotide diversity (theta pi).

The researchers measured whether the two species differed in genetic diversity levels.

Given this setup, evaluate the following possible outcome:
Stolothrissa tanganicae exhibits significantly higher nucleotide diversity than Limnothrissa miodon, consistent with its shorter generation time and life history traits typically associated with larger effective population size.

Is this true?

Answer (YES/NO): NO